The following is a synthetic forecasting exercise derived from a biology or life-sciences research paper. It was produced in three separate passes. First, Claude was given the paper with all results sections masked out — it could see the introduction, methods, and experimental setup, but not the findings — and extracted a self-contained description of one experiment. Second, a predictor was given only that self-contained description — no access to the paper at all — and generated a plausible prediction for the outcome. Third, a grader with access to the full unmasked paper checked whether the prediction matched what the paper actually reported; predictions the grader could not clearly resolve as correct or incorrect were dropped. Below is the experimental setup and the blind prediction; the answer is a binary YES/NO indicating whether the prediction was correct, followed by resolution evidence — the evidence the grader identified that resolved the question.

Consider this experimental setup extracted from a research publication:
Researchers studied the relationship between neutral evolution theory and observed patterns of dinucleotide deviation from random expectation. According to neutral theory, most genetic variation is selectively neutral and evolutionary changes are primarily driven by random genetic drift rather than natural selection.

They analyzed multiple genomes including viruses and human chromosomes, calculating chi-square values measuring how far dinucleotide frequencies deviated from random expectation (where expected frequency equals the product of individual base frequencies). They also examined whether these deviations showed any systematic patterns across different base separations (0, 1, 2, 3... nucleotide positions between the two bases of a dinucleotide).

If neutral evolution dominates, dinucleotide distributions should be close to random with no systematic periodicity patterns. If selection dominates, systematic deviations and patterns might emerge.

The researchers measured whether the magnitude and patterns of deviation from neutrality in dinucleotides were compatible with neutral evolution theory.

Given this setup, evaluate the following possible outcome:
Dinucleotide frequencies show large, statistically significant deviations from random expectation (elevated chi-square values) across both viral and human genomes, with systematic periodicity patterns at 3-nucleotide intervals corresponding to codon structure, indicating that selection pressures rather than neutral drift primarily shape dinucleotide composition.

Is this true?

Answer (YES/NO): YES